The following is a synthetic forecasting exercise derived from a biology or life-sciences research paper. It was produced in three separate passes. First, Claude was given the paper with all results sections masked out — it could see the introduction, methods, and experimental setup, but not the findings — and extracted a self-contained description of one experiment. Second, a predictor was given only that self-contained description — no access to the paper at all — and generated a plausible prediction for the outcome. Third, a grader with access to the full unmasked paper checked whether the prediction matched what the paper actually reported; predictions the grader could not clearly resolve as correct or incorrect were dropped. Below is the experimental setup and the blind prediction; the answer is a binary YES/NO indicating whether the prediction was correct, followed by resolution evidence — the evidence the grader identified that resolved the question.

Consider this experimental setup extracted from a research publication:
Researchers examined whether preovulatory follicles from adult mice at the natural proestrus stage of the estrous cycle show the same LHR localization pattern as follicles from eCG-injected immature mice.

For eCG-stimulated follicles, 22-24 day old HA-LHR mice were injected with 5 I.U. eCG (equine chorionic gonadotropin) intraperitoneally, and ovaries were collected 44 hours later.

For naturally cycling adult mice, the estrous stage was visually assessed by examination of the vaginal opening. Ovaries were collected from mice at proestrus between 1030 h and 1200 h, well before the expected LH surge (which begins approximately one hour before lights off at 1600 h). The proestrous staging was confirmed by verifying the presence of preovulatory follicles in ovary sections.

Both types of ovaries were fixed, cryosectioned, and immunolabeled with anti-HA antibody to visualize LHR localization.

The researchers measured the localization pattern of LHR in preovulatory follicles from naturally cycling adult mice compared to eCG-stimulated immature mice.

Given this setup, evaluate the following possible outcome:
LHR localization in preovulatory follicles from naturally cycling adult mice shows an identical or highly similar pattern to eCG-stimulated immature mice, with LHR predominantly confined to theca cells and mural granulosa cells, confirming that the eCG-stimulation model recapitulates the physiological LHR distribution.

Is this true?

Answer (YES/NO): NO